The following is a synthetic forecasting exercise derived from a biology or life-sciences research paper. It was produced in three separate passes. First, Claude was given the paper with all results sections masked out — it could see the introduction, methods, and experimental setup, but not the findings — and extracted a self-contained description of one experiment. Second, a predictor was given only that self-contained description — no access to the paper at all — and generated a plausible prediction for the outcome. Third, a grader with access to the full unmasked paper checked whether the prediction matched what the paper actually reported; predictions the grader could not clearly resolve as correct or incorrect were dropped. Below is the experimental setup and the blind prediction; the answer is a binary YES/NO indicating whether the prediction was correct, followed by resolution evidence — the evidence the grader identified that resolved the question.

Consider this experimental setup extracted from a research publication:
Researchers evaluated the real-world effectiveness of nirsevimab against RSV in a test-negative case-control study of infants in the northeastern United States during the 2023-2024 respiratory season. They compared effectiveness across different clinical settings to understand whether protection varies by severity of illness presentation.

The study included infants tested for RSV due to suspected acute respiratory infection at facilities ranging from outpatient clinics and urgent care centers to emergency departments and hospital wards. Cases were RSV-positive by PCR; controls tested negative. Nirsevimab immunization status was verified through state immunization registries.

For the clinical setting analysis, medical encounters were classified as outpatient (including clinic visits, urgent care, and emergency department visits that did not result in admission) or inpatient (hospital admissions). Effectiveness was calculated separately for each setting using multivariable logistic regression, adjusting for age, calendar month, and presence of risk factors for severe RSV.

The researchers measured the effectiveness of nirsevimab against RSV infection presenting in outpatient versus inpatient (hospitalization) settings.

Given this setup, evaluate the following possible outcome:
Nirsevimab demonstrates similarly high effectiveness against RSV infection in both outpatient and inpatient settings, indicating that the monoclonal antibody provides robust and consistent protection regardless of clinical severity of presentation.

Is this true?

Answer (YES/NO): NO